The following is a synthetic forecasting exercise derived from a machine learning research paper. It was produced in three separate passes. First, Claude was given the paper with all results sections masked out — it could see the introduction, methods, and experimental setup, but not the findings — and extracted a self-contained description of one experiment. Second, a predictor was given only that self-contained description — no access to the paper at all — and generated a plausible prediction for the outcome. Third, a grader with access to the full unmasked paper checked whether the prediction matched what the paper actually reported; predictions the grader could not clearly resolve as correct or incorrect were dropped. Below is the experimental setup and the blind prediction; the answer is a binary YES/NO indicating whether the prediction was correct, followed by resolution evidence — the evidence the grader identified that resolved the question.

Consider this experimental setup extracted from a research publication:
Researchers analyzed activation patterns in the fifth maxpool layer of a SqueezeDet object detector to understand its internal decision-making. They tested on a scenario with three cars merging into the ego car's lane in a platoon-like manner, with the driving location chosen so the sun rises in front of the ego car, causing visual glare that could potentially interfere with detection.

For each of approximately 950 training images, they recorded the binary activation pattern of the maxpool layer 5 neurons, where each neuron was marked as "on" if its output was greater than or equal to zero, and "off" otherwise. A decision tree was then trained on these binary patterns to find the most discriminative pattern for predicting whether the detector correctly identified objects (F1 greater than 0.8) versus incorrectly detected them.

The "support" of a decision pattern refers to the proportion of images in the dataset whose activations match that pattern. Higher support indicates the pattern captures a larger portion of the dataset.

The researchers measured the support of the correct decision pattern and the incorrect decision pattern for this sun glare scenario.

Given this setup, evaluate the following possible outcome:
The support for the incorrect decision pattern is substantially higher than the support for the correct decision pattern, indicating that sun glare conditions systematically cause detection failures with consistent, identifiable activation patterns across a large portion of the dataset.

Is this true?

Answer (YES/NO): NO